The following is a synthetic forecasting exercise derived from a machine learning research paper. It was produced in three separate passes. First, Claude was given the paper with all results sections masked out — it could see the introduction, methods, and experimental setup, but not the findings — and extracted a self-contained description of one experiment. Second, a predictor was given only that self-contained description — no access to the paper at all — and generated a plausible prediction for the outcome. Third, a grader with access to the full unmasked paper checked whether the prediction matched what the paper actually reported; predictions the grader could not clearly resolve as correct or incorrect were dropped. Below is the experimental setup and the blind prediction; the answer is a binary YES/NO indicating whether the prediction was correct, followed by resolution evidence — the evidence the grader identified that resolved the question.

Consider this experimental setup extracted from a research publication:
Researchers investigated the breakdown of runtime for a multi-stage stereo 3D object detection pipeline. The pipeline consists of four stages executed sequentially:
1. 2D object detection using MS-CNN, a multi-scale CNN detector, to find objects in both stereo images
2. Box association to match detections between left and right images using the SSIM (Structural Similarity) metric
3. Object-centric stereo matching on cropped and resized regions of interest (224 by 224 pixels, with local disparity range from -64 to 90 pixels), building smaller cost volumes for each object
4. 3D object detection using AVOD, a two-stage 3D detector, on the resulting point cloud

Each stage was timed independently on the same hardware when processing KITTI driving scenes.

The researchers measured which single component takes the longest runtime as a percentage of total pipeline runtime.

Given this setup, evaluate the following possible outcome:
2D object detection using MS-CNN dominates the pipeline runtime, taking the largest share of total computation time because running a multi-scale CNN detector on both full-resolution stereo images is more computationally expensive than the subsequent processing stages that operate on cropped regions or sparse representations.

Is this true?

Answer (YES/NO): NO